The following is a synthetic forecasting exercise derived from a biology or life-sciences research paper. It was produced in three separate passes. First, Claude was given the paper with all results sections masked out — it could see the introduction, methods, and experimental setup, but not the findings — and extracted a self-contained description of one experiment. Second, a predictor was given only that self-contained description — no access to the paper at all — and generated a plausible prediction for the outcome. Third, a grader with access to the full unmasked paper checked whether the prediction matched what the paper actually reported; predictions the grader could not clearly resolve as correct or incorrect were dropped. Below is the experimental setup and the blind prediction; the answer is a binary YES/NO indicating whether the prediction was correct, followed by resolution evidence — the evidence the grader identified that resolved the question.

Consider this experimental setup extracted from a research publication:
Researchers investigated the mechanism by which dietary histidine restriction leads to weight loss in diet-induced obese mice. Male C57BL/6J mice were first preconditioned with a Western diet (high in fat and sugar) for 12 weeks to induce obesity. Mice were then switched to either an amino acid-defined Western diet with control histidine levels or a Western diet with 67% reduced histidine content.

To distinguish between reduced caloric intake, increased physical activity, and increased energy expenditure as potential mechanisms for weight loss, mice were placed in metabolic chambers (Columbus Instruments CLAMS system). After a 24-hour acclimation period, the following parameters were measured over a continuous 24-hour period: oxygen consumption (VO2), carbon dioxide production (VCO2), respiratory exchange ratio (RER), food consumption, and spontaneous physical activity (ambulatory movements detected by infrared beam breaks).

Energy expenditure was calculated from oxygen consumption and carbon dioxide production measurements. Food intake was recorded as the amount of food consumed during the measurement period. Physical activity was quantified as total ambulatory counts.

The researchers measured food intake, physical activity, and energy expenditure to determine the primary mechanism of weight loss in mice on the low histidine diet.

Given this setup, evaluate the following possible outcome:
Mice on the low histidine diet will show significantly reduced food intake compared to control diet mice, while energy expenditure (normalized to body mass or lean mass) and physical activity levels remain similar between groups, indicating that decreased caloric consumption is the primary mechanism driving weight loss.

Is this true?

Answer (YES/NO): NO